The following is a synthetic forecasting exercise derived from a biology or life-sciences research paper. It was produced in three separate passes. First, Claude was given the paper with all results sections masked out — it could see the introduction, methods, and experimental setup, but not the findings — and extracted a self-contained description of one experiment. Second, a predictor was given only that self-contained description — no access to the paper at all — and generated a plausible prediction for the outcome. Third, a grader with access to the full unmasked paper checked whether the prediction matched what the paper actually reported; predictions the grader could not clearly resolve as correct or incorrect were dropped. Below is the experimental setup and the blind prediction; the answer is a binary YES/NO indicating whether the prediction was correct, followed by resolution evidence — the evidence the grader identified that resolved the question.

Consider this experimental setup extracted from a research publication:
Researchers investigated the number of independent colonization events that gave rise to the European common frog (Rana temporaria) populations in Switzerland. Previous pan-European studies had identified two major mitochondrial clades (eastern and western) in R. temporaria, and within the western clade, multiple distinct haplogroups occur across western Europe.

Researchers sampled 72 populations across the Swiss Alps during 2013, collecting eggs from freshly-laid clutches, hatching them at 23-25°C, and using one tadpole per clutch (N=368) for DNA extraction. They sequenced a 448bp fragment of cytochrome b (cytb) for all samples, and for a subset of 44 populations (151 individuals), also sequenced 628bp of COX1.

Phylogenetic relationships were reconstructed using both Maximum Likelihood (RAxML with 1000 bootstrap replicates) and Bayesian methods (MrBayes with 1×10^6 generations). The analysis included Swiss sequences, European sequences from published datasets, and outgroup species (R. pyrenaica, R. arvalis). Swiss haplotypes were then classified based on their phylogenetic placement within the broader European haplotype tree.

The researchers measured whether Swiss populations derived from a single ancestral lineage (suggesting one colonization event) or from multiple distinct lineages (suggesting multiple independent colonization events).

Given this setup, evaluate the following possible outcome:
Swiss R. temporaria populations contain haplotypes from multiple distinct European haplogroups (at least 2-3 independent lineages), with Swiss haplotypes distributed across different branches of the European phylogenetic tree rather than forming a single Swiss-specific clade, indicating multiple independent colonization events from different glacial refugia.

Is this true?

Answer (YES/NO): YES